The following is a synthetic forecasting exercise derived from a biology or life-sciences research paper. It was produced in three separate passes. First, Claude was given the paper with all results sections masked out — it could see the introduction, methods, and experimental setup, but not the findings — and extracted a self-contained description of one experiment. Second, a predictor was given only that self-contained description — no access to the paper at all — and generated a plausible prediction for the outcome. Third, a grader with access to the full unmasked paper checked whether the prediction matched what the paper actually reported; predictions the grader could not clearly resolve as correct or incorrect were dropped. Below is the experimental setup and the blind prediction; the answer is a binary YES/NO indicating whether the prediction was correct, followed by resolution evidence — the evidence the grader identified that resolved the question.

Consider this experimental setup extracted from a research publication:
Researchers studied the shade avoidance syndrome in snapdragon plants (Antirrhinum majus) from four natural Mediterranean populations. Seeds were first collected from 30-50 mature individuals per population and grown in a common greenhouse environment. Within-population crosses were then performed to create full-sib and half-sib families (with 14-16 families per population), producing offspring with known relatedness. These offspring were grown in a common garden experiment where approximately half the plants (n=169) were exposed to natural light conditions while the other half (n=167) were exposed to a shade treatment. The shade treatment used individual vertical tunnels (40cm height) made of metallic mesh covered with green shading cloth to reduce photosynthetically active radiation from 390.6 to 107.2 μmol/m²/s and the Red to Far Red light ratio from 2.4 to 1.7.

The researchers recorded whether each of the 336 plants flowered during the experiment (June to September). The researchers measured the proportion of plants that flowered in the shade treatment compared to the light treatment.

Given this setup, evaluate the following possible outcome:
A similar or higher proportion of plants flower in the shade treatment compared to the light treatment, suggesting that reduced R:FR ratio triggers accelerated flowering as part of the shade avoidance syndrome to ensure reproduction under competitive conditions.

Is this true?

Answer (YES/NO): NO